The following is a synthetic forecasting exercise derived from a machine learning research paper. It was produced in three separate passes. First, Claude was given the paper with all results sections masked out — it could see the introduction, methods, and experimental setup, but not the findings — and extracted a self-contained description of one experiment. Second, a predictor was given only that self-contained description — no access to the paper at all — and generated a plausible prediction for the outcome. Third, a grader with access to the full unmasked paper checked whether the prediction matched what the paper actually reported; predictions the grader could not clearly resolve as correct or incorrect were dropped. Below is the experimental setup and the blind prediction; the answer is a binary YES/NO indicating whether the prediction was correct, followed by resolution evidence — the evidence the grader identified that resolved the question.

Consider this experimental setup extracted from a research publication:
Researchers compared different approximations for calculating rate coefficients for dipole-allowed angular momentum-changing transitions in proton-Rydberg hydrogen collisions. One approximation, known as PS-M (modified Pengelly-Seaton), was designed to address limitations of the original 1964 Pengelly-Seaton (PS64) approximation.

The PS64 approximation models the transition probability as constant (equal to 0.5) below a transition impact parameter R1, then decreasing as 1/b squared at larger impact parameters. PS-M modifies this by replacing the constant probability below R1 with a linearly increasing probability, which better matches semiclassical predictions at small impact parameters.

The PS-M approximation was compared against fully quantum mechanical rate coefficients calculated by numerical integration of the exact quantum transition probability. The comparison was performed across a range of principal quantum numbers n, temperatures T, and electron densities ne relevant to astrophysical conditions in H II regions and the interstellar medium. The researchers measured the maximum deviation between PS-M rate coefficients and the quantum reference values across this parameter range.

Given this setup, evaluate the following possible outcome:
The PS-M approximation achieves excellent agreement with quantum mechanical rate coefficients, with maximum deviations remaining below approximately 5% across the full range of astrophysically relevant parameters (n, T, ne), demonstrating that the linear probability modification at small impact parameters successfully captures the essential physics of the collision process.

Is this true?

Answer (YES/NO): NO